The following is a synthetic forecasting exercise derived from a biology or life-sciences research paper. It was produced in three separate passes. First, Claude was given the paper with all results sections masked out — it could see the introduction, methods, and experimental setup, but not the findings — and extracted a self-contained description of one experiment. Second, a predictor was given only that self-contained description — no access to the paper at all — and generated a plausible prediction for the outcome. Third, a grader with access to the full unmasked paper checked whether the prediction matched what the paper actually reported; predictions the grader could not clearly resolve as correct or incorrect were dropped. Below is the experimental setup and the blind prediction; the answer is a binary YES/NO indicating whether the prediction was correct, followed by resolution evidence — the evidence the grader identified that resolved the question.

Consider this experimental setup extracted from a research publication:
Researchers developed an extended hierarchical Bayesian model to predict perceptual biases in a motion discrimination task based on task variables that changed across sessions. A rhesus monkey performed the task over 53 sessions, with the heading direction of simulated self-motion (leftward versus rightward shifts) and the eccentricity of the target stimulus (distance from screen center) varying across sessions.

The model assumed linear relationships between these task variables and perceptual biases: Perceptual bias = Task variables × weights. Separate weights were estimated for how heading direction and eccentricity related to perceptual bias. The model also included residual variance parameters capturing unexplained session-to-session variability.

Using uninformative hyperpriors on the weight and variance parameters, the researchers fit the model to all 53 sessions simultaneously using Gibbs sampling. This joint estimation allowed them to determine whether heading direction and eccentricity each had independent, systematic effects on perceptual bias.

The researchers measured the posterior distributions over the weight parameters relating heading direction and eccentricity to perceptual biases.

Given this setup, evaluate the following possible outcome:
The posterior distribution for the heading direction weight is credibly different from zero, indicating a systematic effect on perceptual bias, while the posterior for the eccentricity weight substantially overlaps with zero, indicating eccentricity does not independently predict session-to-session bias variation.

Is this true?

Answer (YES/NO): NO